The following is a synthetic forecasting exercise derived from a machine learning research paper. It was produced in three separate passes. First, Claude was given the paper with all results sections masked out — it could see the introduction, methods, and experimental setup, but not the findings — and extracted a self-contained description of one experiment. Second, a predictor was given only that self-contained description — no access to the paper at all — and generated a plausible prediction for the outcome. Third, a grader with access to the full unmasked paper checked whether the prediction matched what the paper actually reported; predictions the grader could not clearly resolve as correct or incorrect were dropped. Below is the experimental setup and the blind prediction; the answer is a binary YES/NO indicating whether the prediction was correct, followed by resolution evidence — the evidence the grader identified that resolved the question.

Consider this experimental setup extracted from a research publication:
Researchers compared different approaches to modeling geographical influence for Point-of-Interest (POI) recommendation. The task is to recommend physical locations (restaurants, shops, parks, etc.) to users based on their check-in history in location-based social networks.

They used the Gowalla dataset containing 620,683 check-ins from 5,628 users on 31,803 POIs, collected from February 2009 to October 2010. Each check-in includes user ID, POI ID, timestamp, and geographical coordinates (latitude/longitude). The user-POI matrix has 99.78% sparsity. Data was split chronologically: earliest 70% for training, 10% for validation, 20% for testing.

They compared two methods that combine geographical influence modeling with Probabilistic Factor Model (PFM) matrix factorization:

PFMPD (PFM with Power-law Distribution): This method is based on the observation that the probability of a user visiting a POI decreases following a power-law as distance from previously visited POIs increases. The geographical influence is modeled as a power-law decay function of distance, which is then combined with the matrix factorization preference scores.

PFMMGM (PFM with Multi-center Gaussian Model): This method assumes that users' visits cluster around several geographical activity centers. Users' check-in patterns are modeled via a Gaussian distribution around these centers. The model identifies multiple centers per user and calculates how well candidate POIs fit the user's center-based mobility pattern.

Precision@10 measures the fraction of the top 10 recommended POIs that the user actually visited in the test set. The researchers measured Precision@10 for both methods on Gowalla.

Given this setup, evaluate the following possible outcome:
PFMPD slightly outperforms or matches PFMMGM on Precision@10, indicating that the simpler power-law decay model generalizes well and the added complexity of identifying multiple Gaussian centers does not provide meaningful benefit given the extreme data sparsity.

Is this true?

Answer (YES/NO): NO